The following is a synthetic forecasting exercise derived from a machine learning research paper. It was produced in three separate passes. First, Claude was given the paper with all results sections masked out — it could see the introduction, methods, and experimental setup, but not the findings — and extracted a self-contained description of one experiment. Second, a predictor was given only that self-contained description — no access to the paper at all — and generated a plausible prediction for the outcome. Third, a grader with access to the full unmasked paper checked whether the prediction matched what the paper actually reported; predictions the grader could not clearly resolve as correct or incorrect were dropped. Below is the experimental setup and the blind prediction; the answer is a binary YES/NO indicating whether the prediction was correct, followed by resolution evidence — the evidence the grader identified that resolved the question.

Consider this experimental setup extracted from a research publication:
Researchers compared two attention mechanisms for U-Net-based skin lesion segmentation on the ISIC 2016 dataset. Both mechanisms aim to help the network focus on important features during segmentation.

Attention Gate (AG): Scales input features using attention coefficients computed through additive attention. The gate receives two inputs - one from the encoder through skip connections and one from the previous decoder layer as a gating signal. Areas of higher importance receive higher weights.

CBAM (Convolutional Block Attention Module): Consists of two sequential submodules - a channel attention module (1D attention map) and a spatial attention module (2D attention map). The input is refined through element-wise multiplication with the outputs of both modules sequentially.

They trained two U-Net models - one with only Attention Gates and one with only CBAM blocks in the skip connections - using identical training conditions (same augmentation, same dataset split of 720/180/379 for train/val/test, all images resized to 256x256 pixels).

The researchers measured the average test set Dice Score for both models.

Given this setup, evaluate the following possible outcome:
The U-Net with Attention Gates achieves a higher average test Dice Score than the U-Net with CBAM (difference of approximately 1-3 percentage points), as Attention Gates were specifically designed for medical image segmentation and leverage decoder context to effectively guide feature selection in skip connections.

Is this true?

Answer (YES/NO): NO